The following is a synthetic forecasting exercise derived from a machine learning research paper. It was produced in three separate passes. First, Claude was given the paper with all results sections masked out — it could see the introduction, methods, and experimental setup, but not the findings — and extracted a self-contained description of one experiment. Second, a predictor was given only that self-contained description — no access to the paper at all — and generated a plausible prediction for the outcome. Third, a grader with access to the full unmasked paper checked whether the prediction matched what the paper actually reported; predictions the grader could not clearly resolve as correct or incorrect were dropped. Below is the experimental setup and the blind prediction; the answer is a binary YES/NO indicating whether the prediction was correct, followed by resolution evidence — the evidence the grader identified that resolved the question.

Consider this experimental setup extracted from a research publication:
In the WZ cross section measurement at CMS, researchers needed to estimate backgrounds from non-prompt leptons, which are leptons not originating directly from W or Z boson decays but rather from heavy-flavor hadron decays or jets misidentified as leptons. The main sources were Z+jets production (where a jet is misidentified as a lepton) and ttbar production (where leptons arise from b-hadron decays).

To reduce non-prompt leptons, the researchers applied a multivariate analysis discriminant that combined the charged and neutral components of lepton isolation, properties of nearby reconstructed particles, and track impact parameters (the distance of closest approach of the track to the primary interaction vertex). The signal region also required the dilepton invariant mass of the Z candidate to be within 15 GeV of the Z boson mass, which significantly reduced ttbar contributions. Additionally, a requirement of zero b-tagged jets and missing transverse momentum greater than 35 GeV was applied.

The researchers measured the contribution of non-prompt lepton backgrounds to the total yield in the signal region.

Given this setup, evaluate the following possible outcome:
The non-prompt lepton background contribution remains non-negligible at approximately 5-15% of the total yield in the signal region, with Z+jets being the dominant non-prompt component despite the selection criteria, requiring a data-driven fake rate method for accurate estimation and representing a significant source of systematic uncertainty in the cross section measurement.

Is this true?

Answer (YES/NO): NO